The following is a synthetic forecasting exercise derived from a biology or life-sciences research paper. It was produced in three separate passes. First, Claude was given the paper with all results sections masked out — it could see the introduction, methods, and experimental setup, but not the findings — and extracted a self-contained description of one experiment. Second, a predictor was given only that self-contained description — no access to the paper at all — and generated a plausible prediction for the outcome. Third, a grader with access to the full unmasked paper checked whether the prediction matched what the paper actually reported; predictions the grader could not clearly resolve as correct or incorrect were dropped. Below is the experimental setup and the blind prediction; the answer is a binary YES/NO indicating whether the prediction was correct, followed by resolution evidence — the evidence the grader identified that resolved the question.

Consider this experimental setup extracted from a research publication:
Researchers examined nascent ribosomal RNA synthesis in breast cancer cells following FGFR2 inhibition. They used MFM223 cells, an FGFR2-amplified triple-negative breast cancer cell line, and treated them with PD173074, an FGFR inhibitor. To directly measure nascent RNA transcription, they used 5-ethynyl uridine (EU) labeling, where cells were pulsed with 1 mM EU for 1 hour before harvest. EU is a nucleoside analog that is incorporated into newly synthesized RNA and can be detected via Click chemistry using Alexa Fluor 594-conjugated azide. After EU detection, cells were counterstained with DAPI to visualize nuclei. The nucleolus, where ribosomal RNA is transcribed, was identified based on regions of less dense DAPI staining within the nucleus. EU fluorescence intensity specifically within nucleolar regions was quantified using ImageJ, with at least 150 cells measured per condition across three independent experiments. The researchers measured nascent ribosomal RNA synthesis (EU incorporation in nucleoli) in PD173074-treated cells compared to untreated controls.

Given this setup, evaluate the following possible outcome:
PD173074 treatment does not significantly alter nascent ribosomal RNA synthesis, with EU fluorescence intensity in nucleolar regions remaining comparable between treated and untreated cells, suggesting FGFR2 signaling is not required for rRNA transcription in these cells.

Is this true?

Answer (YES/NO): NO